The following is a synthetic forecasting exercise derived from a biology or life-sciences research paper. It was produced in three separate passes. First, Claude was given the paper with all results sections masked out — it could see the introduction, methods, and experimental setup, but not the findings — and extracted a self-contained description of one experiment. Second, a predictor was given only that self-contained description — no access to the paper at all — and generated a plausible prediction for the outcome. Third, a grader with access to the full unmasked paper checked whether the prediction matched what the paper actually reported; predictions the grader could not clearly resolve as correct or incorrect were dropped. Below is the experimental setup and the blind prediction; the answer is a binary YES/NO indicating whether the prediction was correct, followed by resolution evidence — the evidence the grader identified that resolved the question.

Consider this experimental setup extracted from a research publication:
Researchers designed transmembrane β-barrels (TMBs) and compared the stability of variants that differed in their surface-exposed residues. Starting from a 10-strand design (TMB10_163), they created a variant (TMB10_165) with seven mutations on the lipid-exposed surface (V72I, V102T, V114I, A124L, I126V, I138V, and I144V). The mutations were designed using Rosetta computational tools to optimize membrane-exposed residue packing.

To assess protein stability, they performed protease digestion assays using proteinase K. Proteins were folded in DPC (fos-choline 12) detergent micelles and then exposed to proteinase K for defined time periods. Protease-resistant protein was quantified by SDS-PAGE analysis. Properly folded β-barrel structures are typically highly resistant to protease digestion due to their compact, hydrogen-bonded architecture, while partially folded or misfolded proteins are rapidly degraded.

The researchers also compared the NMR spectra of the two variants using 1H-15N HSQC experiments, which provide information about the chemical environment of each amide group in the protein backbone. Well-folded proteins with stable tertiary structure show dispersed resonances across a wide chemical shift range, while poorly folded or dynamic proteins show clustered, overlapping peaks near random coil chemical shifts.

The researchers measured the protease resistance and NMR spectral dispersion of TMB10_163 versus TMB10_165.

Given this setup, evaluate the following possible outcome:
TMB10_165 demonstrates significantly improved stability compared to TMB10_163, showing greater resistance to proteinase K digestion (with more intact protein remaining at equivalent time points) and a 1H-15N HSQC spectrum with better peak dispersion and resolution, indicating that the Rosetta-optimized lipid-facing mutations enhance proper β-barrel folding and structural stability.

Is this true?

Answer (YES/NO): YES